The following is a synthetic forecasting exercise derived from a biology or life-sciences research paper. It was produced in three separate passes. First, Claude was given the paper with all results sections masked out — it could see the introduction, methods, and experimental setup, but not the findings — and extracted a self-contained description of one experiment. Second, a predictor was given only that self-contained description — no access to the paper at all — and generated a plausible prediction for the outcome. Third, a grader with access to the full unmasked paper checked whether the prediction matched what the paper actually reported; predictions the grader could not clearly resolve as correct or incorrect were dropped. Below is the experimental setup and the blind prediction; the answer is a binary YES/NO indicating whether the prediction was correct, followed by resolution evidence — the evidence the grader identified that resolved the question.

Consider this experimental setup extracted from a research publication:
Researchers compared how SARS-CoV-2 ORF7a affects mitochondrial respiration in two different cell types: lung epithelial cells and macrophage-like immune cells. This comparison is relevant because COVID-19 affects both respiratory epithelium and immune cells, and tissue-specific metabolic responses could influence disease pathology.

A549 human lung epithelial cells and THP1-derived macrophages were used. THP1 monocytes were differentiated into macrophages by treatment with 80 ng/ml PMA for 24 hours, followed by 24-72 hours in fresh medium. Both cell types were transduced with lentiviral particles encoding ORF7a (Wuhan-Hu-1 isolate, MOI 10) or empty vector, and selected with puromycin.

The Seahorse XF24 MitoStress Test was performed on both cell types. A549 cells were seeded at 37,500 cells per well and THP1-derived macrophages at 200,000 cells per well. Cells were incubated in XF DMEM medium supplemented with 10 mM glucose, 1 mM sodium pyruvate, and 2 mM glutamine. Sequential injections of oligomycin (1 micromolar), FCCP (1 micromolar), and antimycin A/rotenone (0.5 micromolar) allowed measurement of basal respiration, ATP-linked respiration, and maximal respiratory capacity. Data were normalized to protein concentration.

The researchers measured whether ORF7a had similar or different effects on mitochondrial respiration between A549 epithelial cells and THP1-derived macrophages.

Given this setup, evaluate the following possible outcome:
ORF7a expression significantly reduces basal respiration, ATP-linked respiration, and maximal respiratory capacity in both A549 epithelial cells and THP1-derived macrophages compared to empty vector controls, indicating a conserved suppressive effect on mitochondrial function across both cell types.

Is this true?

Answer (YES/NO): YES